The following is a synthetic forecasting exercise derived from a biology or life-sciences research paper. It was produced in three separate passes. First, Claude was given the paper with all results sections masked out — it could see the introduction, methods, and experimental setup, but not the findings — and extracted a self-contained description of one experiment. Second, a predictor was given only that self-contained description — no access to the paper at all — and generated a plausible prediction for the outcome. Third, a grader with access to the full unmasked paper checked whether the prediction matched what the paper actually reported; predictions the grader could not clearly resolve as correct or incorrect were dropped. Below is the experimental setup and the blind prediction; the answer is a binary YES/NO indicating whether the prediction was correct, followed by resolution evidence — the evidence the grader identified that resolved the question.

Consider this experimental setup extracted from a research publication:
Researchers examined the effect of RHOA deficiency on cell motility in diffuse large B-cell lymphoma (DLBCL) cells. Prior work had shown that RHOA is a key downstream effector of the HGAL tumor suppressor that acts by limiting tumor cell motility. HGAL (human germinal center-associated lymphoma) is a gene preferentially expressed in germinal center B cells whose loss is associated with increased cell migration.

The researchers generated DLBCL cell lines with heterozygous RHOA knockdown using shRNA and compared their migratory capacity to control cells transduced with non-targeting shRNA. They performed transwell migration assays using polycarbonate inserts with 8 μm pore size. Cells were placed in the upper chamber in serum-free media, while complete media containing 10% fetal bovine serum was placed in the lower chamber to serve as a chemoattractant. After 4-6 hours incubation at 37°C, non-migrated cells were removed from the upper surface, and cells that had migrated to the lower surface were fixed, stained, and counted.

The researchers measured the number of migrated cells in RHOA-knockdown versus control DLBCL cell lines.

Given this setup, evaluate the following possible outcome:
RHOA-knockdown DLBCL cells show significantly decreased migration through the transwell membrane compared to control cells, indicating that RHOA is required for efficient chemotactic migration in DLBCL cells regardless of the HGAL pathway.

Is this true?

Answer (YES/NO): NO